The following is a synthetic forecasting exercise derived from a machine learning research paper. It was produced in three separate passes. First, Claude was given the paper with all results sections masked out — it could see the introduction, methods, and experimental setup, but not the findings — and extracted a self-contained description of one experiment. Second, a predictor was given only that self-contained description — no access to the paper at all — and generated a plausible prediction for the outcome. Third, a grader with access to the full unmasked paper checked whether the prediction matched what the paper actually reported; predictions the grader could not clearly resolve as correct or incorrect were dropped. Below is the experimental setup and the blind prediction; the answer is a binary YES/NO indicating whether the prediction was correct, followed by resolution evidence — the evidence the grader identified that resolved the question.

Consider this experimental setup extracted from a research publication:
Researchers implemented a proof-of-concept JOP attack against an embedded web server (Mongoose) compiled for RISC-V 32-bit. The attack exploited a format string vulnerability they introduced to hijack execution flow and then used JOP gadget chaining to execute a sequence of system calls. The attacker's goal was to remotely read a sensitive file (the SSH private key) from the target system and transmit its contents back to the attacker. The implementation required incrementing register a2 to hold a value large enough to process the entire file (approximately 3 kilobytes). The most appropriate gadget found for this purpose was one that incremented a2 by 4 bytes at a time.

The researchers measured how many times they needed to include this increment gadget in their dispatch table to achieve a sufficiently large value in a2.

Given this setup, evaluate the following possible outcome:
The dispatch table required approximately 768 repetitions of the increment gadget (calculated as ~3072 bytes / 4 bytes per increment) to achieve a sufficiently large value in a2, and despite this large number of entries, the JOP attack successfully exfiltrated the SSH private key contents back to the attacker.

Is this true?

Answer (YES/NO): NO